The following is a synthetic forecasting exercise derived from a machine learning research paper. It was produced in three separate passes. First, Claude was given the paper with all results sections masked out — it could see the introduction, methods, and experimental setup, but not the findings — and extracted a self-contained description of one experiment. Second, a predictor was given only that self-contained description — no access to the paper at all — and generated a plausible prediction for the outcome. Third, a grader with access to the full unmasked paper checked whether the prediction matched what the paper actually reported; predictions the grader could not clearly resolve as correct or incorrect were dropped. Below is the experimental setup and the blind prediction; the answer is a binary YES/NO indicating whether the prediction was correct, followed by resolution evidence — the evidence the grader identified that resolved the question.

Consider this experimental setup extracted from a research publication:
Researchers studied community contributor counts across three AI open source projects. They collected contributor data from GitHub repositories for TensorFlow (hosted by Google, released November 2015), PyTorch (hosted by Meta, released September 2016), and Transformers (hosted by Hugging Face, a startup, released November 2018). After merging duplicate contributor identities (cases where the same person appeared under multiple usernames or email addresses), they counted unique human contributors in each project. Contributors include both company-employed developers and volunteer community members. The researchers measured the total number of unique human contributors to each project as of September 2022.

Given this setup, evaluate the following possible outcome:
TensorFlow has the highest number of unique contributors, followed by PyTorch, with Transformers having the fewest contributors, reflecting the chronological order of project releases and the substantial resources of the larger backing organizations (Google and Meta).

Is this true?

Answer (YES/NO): YES